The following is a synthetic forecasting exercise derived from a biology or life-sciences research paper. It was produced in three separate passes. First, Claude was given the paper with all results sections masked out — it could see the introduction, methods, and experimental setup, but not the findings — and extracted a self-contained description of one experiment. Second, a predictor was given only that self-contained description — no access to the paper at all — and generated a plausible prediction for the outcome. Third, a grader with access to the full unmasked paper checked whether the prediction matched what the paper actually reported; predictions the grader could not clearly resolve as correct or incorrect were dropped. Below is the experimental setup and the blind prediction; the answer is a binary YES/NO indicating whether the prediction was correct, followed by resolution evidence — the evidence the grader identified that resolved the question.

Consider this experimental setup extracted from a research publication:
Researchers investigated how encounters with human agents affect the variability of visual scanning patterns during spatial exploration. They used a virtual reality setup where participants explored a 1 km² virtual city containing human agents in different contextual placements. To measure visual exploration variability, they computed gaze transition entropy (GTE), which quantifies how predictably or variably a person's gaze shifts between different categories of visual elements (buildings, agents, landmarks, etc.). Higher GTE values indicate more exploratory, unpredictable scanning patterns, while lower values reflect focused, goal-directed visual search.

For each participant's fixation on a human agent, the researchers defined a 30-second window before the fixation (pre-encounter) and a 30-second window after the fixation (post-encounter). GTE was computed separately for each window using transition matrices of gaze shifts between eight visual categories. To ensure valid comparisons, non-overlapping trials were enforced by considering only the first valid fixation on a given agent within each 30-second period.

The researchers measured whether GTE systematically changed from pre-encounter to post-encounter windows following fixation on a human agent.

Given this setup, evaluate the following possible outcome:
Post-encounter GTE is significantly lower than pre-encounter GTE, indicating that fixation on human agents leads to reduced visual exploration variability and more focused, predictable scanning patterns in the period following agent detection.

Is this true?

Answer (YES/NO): NO